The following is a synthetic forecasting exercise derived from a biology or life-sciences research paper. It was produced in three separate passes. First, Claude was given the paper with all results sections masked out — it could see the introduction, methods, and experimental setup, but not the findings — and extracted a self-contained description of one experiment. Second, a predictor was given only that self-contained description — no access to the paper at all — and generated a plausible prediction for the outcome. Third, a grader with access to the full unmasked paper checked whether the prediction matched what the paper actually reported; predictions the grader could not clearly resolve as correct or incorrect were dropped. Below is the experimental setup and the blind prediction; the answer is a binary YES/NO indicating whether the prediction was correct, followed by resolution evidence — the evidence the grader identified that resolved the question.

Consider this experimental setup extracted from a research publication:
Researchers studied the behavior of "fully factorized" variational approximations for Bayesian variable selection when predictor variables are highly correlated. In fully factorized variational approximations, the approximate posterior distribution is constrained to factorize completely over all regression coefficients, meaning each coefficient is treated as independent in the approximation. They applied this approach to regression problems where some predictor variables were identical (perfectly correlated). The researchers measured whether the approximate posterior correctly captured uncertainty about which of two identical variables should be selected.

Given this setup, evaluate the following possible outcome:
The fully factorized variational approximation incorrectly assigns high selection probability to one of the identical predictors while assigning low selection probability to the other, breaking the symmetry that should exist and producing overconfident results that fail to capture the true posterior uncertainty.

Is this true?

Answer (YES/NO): YES